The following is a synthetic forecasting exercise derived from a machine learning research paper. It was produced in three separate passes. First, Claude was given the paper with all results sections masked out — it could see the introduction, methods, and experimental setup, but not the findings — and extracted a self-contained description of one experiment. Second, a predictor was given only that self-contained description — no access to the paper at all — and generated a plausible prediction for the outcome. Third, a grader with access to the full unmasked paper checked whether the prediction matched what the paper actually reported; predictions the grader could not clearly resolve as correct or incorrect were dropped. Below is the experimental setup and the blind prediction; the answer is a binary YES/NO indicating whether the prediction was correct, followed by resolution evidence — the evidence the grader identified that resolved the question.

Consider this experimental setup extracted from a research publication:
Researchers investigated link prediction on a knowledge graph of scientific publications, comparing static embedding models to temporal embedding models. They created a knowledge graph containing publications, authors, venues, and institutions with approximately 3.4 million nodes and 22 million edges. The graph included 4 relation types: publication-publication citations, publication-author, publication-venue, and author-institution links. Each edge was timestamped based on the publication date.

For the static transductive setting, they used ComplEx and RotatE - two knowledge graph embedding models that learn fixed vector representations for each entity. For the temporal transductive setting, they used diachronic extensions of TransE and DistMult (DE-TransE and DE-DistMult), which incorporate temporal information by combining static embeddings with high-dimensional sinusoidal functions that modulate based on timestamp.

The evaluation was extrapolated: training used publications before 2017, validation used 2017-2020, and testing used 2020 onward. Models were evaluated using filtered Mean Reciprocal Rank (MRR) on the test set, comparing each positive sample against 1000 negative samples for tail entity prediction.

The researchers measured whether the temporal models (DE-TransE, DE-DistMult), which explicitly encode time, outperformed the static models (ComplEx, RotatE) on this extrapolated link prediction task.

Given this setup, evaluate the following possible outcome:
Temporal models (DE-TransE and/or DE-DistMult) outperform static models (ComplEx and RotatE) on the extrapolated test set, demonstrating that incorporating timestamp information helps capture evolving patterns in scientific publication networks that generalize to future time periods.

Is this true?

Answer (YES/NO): NO